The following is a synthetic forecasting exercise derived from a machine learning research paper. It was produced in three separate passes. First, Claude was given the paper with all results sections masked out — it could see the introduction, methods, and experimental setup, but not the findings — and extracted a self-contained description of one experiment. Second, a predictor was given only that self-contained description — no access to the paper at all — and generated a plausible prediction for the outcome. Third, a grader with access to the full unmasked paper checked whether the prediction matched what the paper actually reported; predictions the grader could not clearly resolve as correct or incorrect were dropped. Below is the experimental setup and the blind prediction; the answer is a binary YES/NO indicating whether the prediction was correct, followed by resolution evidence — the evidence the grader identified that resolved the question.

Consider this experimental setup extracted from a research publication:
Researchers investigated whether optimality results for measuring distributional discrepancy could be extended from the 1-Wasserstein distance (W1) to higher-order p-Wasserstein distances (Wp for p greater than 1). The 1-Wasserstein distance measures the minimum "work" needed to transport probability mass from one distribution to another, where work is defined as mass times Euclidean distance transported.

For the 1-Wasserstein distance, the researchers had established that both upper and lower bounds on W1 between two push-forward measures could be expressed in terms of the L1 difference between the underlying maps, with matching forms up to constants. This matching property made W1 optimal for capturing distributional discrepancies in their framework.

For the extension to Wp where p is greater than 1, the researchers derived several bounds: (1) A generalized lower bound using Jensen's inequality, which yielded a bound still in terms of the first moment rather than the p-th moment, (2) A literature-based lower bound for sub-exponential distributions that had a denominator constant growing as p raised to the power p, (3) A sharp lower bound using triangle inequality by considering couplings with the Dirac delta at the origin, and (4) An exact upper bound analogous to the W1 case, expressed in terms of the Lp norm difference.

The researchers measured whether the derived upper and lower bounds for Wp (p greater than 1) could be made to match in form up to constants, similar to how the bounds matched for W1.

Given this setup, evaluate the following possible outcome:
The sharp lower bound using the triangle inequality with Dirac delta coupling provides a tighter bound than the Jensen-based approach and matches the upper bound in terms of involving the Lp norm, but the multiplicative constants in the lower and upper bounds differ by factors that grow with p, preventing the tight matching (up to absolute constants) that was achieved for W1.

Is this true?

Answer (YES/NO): NO